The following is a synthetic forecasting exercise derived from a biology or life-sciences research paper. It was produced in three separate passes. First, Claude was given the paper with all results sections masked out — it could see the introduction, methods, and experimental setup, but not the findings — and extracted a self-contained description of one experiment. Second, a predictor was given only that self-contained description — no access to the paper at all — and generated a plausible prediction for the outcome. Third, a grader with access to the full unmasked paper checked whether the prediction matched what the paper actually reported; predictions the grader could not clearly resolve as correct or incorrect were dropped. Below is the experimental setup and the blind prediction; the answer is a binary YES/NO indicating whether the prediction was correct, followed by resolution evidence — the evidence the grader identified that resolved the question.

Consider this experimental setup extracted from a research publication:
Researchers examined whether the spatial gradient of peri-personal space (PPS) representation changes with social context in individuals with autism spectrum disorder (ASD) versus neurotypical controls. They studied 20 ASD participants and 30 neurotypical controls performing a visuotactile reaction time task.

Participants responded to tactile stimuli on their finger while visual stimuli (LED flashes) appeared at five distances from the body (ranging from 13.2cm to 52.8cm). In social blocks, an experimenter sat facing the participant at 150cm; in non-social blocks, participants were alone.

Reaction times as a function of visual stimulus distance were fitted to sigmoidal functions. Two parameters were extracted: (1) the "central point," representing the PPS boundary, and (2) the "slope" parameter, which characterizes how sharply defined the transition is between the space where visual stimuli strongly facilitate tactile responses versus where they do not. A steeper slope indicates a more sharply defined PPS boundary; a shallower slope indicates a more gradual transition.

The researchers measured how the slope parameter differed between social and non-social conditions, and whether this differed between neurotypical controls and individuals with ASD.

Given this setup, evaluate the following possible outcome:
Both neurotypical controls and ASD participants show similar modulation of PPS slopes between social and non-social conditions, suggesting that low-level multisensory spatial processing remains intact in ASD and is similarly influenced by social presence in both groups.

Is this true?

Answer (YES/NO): NO